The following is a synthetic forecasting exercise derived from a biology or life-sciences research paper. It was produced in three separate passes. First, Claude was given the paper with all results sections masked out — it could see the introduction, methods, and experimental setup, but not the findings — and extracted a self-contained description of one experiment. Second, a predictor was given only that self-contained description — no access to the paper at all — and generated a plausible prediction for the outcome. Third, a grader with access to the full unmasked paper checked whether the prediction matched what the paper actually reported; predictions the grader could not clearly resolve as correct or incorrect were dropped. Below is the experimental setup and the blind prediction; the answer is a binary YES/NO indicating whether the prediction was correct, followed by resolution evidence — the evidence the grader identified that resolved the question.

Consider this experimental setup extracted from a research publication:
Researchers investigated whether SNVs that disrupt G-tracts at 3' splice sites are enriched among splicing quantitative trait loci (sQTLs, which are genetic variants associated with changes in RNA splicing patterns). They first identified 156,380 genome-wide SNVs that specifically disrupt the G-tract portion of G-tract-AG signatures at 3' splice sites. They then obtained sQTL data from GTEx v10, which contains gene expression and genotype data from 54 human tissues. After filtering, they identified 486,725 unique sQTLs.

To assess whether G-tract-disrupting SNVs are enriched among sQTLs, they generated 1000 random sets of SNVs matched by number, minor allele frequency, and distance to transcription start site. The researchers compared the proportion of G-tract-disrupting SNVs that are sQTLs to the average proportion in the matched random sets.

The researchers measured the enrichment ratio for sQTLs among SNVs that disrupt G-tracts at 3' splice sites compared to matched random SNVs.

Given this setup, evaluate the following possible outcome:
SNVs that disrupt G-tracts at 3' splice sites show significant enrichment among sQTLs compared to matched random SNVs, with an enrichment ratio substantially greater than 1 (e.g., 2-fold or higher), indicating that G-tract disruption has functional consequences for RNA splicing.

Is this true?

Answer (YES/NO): NO